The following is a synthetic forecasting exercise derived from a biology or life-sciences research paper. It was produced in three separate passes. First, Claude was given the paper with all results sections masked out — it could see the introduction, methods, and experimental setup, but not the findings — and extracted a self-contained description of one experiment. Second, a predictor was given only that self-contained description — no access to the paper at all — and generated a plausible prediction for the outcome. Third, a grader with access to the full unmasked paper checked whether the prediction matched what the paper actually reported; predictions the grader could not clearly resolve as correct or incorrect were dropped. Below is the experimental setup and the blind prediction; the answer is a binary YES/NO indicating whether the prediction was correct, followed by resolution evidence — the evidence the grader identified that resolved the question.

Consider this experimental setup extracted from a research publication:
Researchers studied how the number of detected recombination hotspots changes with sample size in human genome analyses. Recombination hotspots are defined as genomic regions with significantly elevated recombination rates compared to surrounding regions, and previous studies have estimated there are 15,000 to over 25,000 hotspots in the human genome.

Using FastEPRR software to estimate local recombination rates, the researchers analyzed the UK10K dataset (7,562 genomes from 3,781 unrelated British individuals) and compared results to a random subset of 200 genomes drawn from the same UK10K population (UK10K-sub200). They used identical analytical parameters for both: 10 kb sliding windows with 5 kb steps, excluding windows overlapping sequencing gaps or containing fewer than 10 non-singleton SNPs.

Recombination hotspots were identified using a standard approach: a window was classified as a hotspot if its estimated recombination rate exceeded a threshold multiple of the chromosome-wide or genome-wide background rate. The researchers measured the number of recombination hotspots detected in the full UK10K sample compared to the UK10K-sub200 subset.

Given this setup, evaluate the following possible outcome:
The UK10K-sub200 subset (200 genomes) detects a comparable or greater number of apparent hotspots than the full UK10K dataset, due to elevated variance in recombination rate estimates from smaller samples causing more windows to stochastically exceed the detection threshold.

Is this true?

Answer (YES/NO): YES